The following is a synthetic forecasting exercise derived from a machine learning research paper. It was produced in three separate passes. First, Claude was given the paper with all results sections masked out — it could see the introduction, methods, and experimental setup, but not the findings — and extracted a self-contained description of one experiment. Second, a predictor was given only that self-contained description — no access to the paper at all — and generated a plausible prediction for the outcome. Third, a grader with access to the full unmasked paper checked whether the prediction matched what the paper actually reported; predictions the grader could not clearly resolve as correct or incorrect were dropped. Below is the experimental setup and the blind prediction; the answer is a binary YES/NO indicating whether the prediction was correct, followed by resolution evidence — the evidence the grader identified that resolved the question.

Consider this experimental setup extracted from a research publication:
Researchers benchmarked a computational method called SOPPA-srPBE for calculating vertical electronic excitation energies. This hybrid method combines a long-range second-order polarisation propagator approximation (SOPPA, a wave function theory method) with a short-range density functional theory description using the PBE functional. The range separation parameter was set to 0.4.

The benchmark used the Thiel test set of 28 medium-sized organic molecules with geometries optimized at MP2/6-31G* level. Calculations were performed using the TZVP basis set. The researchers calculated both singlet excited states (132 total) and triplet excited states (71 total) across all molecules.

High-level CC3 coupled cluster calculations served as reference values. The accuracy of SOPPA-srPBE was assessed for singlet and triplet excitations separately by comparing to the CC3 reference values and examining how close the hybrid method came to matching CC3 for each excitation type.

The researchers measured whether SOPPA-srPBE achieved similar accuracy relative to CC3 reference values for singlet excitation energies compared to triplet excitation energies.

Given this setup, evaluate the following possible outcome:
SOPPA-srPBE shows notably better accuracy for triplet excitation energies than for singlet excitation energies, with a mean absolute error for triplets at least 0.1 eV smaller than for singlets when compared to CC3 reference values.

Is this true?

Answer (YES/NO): NO